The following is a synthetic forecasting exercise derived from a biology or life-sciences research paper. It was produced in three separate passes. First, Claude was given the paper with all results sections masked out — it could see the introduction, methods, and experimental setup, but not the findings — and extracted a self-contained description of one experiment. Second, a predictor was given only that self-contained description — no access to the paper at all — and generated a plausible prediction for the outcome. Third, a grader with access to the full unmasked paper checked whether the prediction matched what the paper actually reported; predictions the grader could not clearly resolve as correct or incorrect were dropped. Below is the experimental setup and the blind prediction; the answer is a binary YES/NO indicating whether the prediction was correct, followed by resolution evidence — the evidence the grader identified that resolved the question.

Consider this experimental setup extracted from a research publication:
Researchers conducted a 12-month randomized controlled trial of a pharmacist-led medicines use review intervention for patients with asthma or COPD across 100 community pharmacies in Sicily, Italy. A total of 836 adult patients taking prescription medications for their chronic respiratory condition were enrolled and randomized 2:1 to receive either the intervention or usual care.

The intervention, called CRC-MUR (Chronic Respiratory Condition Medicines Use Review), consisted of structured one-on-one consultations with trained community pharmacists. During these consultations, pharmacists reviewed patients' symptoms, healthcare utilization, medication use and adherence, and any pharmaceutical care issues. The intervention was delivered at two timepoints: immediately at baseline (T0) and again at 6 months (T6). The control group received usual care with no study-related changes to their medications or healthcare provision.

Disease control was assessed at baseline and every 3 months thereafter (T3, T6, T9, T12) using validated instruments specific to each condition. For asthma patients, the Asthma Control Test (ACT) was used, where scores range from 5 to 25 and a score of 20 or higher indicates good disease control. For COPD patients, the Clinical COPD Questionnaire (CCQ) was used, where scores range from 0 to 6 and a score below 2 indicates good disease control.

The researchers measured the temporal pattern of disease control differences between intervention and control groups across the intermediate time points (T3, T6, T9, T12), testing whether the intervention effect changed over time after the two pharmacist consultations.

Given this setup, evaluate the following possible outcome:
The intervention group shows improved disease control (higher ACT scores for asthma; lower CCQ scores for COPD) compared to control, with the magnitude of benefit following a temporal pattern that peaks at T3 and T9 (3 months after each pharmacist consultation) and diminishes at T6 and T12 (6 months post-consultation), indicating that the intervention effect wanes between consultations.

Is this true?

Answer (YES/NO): NO